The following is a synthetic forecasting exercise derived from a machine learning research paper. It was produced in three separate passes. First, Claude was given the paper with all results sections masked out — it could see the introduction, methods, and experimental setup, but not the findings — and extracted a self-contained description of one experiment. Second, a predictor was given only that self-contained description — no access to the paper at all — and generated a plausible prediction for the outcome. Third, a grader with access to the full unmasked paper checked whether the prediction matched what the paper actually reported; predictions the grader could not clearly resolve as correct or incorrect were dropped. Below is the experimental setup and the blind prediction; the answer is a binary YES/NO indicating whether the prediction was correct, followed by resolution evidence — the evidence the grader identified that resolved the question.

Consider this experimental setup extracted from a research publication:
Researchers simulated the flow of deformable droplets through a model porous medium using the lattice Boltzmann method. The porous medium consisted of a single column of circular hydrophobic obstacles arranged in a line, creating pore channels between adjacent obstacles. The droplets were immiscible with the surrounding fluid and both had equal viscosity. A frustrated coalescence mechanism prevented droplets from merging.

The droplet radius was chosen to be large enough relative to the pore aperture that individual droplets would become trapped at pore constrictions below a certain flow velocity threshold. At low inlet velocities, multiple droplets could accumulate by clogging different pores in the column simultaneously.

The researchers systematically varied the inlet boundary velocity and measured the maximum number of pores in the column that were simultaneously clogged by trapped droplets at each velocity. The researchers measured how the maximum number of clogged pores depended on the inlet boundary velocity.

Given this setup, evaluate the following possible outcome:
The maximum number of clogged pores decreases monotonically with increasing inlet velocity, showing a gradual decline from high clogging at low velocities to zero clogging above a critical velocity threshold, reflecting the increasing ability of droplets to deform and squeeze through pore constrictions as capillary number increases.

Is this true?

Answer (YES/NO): YES